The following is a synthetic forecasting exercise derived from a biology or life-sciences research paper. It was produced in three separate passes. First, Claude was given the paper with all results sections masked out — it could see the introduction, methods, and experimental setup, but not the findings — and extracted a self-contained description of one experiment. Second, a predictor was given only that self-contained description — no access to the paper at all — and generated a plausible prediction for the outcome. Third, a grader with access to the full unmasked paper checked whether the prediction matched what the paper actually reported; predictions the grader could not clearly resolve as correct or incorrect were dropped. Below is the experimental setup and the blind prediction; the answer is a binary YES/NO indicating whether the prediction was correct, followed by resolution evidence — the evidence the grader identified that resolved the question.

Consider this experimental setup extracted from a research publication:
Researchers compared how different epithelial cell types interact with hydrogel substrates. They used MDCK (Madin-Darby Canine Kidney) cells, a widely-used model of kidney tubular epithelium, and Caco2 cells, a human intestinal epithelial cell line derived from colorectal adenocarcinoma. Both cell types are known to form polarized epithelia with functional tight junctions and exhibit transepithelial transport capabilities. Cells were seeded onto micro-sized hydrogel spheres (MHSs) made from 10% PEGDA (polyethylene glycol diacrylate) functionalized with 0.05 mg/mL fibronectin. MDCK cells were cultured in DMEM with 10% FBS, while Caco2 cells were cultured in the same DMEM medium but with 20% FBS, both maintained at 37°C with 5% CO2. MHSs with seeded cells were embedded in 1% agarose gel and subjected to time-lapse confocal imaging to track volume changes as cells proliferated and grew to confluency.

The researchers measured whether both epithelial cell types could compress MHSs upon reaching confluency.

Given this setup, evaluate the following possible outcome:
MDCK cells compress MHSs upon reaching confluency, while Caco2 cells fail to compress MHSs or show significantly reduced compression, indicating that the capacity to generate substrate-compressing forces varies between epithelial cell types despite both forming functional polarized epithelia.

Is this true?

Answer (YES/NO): NO